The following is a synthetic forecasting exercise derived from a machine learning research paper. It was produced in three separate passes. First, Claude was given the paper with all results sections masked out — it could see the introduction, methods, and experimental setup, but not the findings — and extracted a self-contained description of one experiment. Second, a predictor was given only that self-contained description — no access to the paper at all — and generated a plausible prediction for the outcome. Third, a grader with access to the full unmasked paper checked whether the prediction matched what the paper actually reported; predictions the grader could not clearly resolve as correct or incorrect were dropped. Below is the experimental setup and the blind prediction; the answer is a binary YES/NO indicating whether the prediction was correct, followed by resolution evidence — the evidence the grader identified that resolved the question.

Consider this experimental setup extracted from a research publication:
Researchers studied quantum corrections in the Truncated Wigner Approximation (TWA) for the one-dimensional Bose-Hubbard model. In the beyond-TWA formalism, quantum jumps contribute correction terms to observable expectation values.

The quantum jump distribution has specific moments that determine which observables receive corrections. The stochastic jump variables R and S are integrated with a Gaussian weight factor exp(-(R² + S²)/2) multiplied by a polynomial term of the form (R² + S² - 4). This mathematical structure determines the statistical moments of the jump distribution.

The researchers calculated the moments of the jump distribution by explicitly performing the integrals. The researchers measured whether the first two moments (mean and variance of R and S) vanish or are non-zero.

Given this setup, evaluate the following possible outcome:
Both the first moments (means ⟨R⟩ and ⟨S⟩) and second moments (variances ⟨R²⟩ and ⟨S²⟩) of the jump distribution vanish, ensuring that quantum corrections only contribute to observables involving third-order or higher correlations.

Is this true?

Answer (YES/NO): YES